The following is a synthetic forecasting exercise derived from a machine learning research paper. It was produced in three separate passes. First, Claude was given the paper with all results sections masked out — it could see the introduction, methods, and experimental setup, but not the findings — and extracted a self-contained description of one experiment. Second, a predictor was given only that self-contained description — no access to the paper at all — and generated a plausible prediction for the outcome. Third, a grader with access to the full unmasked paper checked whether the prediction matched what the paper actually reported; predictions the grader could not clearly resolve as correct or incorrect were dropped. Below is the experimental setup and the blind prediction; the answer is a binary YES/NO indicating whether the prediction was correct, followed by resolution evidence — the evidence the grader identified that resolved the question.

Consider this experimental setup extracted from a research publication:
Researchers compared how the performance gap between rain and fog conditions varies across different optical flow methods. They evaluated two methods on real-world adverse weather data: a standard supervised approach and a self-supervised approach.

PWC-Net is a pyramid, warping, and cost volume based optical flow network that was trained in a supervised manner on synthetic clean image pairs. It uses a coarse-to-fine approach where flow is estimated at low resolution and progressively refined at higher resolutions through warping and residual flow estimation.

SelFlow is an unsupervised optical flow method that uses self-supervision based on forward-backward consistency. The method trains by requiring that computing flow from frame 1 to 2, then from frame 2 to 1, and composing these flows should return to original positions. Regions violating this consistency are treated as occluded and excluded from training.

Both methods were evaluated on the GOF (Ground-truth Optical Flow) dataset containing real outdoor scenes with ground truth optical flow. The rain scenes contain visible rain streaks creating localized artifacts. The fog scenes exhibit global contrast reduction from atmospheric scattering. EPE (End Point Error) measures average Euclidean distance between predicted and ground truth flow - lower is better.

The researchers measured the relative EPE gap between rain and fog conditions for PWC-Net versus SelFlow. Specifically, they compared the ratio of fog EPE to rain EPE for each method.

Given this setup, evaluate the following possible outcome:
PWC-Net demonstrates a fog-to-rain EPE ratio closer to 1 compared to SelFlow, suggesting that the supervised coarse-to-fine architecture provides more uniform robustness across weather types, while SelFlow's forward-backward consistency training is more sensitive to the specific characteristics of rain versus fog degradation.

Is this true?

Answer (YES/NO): NO